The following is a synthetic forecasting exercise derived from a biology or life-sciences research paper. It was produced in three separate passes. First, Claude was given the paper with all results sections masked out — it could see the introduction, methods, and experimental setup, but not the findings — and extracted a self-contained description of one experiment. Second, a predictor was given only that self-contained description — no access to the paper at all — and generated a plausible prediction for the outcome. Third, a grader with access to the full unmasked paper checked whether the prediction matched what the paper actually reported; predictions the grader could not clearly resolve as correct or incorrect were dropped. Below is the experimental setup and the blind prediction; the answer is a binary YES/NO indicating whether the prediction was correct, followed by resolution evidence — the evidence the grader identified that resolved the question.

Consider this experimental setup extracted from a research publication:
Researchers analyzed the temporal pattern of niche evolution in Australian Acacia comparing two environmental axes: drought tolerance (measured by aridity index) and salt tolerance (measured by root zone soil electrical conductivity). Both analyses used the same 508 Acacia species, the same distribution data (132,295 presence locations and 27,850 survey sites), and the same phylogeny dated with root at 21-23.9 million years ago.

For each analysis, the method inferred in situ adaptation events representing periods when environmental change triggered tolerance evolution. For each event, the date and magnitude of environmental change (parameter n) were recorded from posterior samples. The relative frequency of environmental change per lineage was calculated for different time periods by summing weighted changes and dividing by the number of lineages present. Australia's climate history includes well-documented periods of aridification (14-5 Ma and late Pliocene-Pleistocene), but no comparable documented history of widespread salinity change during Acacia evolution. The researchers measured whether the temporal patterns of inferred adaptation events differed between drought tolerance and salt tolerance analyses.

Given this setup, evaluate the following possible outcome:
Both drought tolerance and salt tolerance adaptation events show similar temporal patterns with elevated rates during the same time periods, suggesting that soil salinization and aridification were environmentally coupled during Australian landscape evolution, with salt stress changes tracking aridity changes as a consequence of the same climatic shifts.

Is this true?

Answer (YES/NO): NO